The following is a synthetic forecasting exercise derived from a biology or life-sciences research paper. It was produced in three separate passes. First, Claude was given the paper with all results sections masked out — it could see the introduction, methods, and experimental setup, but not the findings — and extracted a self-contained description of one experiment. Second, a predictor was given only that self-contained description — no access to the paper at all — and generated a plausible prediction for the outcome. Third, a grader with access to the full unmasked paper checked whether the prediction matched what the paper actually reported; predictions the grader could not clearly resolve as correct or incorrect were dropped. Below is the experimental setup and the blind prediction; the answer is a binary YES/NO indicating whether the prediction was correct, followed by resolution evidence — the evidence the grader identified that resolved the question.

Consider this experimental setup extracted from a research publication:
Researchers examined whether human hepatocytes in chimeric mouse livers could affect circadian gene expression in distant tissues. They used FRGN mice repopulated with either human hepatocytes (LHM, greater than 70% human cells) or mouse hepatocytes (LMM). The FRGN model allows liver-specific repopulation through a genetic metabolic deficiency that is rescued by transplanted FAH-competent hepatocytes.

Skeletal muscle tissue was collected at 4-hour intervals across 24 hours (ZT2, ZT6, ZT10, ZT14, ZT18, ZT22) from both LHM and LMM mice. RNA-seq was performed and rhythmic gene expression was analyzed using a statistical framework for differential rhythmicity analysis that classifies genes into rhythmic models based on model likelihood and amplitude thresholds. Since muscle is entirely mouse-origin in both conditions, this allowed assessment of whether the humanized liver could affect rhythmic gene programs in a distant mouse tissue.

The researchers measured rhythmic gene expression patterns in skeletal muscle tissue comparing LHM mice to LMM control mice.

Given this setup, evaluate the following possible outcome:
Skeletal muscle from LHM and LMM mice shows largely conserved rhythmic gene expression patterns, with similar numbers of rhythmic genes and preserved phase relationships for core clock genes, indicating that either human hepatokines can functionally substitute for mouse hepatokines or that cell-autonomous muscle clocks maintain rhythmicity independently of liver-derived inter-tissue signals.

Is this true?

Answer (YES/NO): NO